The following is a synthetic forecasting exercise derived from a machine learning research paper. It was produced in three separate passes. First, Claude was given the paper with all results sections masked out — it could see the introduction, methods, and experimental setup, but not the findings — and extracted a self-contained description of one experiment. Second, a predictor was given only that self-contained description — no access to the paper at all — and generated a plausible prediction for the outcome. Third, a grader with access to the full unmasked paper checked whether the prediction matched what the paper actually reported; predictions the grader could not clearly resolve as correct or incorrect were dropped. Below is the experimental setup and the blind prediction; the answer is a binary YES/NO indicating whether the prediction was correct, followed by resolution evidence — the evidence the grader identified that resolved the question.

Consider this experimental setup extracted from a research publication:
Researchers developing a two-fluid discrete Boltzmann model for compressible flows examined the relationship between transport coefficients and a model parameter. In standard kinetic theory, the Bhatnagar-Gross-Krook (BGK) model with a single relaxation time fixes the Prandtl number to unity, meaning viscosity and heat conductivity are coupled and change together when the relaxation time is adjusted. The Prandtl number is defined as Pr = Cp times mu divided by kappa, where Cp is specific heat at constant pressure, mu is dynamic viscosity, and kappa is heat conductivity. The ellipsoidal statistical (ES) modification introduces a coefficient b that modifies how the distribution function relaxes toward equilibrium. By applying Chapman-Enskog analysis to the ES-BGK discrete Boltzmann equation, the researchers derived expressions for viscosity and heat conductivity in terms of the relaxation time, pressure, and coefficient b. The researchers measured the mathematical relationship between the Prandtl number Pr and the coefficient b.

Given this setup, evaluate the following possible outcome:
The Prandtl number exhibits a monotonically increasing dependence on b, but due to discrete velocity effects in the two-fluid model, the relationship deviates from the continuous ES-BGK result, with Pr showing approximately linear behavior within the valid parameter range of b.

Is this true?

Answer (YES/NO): NO